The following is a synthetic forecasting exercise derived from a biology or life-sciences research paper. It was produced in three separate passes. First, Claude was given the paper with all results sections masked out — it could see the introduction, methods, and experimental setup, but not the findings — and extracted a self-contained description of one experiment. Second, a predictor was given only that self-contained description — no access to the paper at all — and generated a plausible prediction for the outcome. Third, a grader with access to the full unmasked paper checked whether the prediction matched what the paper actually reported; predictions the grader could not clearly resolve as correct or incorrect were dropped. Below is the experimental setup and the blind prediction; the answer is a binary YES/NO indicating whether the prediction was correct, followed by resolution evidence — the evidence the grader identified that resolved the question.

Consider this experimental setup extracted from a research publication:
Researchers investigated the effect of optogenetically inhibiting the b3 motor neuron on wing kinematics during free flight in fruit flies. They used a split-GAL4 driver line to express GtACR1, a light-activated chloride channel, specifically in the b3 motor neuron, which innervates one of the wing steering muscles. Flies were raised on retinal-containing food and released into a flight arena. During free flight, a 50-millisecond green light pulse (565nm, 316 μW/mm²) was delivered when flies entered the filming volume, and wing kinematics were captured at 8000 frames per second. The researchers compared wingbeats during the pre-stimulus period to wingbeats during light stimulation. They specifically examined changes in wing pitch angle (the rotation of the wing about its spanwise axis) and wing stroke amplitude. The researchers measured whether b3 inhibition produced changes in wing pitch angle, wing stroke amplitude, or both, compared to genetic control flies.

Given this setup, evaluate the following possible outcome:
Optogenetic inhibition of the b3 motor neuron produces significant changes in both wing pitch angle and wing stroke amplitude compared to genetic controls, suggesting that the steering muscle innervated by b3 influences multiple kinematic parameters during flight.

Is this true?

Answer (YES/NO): NO